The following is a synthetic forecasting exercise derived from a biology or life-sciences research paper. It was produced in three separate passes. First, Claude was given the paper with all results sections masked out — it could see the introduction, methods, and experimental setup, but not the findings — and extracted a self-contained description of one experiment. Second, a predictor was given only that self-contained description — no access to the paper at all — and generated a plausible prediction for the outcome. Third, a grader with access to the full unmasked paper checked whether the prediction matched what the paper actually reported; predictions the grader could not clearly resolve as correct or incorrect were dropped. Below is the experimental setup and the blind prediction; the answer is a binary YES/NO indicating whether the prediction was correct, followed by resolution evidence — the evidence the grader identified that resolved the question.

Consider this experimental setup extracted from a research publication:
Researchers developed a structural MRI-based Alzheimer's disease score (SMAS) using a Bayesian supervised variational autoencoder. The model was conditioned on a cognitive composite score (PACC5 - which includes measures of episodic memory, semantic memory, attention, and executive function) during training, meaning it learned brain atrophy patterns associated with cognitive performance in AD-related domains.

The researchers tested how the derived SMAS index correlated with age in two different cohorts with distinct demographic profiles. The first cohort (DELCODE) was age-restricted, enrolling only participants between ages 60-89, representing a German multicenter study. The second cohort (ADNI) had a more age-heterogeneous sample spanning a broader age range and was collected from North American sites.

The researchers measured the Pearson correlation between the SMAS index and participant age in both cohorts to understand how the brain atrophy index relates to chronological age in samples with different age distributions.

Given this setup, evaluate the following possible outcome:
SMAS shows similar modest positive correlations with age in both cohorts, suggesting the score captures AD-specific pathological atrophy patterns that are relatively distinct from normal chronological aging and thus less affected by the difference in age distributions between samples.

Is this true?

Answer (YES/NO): NO